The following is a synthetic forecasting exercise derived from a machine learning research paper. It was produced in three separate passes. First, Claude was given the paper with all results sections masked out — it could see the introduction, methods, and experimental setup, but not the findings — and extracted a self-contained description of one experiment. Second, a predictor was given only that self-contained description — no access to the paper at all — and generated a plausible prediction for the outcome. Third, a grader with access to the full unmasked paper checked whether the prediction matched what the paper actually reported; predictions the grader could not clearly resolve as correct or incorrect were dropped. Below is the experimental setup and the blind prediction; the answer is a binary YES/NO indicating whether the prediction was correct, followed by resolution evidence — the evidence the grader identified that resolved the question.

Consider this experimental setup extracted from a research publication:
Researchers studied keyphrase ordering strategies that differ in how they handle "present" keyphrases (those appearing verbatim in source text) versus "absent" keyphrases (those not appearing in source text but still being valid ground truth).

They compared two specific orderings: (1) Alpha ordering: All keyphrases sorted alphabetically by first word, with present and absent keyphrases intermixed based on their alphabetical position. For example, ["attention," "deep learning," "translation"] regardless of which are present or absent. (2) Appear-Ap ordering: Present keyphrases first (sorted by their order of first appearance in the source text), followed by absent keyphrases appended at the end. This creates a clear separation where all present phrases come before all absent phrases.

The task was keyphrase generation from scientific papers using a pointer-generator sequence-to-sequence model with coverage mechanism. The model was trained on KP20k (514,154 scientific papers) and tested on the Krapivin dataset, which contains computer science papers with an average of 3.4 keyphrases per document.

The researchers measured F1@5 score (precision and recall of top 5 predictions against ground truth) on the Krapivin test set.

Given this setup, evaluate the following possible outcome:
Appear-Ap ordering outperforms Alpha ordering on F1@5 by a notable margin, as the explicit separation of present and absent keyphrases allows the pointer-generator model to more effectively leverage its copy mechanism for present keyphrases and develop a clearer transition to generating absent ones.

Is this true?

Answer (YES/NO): NO